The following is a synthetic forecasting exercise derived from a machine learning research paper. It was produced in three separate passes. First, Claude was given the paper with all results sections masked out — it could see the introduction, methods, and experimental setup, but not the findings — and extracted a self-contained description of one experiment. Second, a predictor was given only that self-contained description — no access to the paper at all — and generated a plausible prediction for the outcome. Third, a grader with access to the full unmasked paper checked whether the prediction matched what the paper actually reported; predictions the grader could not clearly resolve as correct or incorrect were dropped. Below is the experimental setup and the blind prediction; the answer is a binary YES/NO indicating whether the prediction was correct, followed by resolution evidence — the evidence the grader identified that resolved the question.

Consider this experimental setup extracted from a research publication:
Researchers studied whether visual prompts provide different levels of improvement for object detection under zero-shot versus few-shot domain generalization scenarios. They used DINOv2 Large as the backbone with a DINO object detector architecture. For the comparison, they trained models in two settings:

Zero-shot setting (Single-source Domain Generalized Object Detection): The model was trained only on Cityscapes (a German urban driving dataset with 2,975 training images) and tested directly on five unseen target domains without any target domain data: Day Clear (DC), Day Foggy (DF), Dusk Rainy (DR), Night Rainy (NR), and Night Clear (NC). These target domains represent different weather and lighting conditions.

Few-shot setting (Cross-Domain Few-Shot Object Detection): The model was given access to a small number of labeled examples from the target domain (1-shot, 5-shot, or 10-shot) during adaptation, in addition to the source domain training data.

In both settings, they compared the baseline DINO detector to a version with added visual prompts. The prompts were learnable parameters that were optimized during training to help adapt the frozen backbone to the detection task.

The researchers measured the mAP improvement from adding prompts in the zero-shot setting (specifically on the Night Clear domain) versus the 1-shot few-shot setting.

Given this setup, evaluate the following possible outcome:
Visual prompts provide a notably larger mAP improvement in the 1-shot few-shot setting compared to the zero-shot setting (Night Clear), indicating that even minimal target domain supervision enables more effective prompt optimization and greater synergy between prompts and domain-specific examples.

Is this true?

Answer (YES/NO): YES